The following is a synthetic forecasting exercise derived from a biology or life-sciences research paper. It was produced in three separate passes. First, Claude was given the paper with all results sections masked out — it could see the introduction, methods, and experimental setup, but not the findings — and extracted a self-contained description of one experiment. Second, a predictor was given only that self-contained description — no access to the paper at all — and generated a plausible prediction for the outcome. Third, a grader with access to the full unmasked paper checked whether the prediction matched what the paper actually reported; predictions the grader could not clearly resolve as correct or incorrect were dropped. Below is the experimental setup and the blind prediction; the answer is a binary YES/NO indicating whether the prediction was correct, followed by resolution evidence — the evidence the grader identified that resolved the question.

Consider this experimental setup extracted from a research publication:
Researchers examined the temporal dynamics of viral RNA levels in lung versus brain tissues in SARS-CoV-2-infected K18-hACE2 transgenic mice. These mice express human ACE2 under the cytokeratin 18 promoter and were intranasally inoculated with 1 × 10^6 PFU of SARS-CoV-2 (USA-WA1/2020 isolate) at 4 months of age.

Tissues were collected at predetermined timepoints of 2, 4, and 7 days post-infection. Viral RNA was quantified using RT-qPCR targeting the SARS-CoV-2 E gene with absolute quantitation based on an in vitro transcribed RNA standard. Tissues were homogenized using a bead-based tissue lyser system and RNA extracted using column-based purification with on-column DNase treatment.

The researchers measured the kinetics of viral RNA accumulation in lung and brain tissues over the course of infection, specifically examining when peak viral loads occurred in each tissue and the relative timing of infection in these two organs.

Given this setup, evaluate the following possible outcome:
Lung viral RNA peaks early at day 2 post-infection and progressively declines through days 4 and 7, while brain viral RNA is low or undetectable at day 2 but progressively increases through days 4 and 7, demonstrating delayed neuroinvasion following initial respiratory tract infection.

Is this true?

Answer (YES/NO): NO